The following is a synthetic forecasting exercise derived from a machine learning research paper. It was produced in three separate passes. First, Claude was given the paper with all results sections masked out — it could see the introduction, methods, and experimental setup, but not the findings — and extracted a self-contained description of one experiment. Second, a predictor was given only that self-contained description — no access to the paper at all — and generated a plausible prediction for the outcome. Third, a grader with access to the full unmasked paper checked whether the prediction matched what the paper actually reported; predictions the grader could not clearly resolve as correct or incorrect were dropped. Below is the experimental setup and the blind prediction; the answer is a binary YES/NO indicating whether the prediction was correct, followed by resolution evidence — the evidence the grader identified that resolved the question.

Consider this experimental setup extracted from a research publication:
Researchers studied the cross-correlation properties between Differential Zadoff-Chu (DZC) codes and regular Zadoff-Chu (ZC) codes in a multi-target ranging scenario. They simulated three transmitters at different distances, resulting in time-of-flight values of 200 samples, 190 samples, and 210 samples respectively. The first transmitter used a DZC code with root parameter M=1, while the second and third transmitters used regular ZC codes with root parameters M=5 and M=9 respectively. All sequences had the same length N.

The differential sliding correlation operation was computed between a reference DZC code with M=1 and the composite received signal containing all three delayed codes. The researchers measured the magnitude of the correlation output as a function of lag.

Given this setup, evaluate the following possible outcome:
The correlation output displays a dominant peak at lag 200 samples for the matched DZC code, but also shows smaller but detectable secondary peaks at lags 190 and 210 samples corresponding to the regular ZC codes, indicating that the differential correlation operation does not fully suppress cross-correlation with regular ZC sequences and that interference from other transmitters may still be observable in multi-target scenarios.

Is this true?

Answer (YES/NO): NO